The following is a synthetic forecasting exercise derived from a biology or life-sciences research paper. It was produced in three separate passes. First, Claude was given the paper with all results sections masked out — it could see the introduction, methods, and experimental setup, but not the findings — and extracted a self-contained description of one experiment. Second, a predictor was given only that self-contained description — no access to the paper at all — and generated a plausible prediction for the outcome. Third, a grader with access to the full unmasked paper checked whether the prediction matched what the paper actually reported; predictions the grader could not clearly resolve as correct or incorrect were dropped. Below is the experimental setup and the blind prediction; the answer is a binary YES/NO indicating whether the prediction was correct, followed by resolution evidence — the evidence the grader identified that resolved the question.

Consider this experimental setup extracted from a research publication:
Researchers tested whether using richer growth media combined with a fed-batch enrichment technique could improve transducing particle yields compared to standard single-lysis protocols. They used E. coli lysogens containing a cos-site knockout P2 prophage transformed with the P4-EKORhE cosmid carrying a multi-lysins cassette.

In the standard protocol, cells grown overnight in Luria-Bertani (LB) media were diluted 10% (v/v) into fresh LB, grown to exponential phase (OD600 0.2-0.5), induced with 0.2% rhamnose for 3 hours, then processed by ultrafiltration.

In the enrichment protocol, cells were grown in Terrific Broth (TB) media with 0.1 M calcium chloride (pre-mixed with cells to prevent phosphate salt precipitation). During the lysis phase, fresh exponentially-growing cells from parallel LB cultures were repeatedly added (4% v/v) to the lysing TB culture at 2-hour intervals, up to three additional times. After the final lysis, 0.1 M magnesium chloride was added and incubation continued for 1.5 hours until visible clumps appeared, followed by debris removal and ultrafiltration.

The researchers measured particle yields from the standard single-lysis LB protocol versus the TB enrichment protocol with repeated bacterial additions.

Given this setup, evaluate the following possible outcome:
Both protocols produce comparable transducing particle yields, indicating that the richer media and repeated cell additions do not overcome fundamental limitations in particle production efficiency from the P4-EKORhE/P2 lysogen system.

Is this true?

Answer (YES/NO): NO